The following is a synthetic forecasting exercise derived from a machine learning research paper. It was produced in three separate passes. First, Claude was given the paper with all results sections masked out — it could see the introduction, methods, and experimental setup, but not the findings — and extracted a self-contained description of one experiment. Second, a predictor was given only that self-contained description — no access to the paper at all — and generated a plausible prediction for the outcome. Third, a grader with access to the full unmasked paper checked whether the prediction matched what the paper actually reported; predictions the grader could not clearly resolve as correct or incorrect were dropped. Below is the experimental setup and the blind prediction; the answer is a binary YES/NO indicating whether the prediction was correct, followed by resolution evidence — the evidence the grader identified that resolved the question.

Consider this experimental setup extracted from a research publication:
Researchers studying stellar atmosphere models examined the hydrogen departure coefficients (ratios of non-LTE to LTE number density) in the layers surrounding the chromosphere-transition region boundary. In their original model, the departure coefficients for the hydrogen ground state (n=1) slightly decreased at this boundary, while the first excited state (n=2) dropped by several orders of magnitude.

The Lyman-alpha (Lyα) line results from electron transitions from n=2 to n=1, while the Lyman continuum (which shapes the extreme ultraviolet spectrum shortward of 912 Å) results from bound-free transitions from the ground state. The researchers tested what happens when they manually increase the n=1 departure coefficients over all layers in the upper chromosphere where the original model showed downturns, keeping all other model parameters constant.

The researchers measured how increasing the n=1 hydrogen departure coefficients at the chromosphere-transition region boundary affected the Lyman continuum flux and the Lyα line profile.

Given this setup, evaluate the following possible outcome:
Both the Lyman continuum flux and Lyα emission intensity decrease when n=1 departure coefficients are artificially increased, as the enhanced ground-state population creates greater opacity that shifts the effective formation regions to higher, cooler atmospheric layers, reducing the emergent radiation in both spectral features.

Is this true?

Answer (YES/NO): NO